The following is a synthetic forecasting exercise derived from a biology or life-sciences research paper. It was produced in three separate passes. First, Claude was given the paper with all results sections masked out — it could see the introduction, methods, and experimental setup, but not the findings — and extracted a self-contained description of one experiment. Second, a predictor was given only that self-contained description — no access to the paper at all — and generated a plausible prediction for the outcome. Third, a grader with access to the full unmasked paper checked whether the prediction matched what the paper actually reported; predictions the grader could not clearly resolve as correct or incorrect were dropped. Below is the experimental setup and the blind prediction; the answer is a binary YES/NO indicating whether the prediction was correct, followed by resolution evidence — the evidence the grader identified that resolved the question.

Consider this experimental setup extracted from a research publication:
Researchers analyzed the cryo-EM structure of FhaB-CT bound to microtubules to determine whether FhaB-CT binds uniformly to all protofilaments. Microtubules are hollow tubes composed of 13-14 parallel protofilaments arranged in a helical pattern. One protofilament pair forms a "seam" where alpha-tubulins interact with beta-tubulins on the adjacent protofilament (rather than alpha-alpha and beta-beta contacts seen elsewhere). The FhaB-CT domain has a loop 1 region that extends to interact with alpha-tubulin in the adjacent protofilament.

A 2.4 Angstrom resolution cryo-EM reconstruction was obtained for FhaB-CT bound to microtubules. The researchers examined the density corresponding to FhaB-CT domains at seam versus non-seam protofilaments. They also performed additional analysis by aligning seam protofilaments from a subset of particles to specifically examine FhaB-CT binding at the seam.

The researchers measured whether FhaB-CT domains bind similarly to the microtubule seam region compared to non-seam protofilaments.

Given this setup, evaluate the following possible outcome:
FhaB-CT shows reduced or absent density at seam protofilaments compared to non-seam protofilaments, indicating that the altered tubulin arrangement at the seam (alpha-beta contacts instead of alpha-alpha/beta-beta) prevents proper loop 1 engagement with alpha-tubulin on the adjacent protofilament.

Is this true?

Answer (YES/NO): YES